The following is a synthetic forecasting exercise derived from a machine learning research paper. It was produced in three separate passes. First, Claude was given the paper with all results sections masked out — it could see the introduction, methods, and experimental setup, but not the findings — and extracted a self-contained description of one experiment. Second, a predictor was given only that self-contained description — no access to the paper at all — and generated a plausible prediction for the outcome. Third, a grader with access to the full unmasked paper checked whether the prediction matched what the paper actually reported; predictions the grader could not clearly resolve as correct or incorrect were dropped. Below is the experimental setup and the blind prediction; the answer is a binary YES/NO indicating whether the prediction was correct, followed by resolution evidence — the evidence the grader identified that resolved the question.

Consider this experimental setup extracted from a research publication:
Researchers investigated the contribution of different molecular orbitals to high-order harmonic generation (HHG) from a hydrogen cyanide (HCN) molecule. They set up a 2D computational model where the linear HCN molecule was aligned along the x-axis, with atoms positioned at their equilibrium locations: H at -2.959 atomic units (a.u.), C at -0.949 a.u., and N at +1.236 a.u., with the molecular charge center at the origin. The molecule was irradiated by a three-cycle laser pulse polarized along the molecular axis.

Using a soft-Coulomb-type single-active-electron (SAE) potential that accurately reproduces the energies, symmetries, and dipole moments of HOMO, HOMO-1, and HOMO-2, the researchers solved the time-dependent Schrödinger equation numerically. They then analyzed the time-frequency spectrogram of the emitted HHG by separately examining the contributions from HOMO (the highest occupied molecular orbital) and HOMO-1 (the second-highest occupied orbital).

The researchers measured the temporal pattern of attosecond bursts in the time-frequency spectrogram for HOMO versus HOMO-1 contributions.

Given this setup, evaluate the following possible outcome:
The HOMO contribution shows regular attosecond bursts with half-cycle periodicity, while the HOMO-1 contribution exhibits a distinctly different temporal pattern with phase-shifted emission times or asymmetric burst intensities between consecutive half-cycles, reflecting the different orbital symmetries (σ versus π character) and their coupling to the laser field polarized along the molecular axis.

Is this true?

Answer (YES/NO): NO